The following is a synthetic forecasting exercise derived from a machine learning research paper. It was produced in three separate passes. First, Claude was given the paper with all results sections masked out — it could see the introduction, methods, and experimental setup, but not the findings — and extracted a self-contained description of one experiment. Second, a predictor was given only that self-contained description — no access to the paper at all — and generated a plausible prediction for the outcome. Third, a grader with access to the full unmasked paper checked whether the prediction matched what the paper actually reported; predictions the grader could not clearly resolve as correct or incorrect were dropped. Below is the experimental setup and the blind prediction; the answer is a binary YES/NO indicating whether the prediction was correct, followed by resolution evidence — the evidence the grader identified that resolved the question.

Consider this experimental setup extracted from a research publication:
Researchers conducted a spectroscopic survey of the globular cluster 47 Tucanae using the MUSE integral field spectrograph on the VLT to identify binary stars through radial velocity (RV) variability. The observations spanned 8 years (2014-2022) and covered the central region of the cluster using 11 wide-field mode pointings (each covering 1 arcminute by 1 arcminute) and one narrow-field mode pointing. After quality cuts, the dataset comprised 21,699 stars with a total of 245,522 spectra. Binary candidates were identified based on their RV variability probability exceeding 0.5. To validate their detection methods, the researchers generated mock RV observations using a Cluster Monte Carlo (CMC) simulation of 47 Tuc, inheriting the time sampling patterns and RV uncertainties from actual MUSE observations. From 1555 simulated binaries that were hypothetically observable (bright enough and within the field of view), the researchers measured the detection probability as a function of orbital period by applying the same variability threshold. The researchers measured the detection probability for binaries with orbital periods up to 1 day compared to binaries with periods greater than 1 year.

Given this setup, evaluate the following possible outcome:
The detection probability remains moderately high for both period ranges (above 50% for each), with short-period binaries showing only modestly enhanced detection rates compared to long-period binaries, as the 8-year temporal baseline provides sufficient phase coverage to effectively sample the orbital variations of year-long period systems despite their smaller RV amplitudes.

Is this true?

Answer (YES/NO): NO